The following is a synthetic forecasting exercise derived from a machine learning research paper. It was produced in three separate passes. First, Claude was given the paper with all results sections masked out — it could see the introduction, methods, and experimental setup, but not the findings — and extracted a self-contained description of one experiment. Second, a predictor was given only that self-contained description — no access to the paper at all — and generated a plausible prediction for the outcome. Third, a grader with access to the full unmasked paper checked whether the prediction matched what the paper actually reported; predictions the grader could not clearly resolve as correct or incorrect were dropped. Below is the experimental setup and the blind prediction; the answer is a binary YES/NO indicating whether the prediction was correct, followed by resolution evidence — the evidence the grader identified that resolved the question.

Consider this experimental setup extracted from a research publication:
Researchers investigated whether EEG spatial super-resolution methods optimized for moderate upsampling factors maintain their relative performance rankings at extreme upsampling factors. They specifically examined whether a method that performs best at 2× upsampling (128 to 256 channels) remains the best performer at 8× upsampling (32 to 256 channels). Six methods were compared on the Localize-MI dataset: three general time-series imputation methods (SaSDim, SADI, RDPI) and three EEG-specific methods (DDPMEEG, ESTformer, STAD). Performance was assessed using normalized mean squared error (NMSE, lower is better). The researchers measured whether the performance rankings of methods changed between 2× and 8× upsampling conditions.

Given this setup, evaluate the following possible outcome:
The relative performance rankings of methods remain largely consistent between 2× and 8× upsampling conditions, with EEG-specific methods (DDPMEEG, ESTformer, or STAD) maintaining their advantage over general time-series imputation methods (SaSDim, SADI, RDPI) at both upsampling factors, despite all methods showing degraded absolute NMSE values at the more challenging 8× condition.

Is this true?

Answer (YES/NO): NO